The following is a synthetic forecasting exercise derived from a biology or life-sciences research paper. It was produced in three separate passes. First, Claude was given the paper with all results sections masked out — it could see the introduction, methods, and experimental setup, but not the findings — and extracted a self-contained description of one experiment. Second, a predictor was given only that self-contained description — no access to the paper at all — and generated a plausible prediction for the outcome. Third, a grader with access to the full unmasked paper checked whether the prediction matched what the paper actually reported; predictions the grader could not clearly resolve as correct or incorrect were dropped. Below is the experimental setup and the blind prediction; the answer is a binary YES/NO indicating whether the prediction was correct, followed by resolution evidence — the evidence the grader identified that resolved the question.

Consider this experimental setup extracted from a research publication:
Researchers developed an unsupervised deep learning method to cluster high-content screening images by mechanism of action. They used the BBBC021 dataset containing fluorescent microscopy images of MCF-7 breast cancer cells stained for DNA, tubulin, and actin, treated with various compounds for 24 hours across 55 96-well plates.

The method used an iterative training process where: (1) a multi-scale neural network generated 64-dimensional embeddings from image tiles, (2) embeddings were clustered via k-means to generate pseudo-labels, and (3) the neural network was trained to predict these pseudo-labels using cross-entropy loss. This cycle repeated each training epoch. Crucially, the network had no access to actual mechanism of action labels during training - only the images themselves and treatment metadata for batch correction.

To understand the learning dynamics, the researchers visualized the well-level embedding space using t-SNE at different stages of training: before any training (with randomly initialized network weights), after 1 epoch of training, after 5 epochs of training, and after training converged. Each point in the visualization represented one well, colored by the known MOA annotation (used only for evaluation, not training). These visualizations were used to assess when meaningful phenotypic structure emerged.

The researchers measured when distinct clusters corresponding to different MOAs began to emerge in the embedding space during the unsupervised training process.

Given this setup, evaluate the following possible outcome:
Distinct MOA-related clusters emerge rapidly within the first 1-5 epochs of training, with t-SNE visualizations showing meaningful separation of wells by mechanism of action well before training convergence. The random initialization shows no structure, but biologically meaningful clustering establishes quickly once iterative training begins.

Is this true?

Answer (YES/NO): NO